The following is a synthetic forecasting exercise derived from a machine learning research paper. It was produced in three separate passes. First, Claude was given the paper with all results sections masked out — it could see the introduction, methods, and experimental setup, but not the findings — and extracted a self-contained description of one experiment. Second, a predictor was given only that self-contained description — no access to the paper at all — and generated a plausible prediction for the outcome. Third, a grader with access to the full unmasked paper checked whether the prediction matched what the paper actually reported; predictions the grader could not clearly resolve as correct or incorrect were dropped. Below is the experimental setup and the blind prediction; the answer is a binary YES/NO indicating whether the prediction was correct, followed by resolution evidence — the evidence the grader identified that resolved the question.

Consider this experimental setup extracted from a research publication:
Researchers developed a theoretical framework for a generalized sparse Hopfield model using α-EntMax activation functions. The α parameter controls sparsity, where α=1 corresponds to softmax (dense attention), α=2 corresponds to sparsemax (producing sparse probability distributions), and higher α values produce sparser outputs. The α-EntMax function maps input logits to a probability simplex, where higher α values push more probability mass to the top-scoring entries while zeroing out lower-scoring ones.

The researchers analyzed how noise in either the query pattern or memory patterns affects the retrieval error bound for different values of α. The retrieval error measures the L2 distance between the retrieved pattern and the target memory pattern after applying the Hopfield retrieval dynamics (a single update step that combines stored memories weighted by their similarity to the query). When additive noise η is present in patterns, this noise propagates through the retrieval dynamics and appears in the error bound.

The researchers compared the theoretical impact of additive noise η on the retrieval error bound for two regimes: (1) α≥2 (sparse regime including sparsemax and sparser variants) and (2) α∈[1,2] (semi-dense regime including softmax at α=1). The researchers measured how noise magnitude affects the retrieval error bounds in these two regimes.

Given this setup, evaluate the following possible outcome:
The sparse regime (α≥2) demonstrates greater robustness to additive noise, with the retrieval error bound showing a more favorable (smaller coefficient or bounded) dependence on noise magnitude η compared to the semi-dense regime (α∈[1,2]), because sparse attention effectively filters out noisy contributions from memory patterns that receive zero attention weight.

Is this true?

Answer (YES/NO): YES